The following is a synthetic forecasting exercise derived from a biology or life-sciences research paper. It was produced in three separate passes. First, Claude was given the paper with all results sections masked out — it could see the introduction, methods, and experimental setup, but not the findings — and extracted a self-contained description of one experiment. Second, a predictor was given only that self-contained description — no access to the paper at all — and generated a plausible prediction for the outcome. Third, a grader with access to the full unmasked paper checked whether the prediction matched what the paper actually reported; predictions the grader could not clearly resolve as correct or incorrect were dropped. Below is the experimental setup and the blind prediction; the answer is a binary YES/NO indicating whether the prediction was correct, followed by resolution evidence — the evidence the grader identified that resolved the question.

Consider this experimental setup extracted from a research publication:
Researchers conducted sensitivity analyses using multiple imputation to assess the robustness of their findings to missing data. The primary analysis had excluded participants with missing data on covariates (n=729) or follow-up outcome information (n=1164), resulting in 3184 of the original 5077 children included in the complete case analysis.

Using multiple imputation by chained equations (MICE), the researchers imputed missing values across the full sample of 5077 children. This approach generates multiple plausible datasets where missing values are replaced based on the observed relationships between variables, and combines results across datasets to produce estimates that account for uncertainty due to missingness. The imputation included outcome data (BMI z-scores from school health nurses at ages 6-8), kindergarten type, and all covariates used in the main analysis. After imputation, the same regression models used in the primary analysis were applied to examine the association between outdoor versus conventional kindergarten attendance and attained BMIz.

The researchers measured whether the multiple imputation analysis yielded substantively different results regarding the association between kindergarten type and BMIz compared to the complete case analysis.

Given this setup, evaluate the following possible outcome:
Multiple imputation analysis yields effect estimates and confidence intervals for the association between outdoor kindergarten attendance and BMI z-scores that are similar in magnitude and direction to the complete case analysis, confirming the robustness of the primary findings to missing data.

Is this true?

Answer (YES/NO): YES